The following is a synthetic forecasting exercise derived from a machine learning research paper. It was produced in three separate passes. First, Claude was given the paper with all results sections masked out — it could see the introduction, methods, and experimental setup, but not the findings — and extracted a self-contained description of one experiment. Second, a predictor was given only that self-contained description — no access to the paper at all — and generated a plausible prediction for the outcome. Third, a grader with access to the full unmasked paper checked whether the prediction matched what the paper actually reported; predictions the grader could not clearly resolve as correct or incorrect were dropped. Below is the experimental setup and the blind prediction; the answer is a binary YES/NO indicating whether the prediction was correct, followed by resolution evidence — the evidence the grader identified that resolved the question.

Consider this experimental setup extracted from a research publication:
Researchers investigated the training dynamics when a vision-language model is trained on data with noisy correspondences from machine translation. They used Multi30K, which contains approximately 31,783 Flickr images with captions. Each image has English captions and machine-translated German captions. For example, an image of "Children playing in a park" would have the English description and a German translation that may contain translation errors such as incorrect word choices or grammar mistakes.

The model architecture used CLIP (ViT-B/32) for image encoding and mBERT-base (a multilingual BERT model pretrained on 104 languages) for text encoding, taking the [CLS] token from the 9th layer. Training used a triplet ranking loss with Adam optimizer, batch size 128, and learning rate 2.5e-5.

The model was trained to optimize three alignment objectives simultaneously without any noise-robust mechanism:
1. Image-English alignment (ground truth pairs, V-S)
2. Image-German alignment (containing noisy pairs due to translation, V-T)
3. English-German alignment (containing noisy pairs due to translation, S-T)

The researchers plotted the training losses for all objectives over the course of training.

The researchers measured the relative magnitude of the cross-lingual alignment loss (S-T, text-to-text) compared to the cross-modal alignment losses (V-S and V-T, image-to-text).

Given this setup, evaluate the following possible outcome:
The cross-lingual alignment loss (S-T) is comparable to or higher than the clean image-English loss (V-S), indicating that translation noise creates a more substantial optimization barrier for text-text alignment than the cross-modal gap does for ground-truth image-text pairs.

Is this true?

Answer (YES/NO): NO